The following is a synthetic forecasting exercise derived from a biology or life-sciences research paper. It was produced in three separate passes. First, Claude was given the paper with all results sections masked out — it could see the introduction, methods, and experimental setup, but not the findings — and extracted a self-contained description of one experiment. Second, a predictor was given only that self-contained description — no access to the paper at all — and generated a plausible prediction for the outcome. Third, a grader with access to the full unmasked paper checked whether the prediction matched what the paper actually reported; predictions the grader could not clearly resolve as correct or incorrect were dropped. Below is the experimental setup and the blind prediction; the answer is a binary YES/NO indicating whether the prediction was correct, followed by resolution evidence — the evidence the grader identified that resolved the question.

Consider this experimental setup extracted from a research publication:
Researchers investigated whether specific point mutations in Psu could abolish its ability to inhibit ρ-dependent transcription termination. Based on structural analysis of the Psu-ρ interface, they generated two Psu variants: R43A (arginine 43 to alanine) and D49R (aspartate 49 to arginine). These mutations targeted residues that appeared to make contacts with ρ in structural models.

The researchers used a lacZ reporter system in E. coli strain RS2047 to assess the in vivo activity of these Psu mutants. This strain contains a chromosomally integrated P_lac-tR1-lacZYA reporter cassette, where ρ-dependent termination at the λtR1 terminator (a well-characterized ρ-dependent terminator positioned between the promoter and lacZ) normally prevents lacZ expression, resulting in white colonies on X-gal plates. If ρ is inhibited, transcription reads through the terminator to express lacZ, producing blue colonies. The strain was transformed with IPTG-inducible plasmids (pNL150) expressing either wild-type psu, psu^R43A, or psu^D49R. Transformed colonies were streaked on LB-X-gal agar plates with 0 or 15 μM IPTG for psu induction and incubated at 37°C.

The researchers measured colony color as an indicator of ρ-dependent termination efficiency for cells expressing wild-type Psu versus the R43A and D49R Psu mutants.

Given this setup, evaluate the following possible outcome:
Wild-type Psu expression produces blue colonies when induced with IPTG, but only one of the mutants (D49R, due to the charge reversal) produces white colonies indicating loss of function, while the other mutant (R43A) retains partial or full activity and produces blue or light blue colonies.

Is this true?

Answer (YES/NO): YES